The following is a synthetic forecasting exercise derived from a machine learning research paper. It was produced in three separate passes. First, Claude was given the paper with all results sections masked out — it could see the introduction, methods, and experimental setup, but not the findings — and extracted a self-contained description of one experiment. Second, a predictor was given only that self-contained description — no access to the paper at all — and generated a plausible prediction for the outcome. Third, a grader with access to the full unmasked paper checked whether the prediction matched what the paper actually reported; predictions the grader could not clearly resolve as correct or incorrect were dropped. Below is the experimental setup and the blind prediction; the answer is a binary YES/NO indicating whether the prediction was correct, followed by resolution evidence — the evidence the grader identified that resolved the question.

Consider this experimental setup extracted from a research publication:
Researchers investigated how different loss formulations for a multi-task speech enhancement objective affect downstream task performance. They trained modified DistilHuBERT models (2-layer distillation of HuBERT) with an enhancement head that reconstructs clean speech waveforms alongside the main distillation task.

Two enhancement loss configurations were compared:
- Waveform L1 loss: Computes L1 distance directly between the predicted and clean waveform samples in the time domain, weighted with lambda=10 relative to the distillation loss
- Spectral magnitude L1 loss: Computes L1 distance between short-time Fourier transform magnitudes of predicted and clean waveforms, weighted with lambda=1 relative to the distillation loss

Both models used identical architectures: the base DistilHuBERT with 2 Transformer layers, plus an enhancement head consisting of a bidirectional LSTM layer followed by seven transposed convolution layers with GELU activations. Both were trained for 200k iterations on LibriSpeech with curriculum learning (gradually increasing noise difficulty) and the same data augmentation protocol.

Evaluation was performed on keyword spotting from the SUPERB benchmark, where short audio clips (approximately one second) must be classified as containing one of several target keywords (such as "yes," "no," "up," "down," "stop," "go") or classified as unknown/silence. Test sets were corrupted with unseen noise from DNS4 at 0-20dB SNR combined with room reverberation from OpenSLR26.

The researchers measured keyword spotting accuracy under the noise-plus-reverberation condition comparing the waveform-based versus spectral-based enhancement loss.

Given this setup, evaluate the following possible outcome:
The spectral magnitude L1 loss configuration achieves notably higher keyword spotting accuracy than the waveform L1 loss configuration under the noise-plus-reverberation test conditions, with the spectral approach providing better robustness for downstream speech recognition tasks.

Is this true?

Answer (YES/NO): NO